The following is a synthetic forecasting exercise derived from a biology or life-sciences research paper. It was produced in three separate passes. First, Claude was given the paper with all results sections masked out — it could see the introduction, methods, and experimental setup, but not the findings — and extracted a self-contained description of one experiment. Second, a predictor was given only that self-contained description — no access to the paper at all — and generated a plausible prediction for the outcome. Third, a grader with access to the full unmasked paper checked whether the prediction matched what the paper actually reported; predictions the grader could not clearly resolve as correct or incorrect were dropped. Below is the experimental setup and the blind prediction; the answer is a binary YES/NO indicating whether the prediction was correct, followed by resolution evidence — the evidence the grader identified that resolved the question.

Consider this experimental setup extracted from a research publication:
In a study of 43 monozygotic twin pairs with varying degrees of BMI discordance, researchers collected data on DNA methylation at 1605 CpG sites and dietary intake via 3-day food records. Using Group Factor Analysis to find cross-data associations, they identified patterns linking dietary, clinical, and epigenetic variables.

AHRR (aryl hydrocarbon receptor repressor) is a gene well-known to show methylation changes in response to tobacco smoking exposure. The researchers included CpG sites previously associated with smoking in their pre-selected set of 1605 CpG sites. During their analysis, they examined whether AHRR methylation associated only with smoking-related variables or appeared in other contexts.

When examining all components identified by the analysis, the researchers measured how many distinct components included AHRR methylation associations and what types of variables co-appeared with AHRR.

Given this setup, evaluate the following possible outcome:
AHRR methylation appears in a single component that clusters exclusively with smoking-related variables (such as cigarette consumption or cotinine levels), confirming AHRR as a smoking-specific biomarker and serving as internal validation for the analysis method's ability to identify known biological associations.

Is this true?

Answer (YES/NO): NO